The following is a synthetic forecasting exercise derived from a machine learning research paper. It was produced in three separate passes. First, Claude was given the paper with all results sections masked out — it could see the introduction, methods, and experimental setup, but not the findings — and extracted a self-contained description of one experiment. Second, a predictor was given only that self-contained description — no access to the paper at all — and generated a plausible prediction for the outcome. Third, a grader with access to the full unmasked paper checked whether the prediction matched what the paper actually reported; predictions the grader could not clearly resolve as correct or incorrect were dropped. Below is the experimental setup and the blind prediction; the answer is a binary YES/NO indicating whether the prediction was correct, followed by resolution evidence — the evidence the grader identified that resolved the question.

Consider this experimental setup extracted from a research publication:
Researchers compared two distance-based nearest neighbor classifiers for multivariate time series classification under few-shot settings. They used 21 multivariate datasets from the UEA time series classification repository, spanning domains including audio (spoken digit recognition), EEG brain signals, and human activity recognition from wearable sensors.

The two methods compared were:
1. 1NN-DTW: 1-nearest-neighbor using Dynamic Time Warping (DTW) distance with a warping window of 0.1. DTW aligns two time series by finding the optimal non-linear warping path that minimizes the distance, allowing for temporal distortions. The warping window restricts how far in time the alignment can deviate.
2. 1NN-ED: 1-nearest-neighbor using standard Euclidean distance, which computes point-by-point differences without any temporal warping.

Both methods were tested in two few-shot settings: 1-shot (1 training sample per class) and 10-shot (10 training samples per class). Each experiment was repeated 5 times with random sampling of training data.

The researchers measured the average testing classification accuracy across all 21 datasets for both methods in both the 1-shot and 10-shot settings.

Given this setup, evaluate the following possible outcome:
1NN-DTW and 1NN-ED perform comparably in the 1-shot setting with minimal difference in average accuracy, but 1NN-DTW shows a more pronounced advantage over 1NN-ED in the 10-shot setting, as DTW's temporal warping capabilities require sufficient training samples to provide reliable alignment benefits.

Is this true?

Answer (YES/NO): NO